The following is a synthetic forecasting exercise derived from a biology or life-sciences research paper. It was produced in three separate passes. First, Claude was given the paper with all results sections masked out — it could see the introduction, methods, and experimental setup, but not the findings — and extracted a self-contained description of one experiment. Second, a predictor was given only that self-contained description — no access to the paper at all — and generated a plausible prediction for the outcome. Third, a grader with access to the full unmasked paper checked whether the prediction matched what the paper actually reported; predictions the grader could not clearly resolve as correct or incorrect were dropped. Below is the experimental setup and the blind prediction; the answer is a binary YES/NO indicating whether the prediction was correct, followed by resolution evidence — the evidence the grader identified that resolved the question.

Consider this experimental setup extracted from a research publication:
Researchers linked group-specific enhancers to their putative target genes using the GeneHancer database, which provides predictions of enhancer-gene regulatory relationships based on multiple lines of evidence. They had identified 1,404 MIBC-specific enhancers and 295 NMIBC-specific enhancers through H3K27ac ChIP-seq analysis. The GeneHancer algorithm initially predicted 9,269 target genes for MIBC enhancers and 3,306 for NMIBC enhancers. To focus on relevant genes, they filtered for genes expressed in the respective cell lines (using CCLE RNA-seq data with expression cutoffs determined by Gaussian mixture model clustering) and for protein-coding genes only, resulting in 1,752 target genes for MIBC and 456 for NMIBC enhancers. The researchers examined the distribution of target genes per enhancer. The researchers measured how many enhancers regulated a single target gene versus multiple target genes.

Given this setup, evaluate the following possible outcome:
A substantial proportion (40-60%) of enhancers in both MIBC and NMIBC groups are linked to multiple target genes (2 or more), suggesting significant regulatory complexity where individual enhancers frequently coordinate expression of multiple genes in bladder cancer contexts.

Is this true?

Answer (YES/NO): YES